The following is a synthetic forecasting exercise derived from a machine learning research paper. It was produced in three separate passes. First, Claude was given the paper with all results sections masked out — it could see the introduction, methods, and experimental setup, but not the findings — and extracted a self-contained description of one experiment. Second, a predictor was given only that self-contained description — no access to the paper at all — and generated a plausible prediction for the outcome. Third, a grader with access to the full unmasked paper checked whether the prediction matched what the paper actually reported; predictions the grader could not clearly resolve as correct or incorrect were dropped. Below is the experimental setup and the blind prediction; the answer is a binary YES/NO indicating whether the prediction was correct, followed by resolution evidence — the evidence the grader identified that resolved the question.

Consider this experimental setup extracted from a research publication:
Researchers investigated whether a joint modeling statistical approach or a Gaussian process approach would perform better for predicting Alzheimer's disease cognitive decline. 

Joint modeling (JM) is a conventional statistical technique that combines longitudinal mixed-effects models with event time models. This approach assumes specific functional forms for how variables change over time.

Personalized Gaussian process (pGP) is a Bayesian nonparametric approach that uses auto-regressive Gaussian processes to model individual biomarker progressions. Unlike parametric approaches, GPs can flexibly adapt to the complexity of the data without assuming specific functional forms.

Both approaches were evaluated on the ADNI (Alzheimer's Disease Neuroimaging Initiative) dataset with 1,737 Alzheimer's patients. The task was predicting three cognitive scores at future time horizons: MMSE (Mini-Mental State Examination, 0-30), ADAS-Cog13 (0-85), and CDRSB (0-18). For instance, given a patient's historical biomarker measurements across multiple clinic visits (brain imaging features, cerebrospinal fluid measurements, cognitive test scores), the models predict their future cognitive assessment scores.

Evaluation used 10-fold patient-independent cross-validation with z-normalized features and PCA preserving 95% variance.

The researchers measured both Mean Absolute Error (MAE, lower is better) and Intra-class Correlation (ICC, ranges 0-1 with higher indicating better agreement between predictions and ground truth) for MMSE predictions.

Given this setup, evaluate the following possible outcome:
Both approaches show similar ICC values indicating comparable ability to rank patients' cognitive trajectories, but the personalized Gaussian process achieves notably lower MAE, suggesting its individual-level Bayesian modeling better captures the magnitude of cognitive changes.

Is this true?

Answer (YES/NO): NO